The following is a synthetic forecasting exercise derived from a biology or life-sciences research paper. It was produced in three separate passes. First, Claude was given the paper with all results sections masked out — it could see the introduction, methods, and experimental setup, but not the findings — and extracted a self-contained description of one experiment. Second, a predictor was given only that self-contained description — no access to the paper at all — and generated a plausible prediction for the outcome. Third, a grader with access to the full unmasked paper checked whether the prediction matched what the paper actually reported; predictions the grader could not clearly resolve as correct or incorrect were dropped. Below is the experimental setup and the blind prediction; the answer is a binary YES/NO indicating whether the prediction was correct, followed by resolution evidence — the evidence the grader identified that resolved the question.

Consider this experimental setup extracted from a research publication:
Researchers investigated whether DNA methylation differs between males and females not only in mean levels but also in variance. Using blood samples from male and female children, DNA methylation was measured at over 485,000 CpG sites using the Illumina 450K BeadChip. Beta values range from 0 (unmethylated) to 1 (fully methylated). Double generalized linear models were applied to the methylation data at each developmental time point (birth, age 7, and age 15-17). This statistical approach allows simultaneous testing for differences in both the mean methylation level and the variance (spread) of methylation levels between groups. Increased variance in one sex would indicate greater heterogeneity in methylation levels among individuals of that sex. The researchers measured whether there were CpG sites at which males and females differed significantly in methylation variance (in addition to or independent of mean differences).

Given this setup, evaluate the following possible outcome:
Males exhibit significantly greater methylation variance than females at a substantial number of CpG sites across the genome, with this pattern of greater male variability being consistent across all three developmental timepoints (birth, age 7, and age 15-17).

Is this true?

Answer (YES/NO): YES